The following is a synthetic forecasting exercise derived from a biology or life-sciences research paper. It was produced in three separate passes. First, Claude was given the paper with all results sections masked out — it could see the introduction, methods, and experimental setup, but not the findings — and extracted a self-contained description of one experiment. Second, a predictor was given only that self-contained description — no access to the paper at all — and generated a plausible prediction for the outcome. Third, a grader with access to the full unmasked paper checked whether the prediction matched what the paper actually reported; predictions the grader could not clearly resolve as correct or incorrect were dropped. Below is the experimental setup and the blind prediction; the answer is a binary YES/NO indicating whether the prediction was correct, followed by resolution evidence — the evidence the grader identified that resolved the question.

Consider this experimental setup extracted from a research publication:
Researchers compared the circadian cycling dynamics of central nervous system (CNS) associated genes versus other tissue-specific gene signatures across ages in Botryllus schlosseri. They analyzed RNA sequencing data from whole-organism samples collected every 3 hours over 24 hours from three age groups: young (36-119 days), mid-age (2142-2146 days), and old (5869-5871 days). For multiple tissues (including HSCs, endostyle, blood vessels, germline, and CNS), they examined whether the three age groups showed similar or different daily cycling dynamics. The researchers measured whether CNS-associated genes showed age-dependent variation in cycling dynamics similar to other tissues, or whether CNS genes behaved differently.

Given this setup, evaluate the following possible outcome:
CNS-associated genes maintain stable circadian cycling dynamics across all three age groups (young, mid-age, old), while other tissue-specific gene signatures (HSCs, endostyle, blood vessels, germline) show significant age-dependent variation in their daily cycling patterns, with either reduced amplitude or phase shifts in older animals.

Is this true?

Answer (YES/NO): YES